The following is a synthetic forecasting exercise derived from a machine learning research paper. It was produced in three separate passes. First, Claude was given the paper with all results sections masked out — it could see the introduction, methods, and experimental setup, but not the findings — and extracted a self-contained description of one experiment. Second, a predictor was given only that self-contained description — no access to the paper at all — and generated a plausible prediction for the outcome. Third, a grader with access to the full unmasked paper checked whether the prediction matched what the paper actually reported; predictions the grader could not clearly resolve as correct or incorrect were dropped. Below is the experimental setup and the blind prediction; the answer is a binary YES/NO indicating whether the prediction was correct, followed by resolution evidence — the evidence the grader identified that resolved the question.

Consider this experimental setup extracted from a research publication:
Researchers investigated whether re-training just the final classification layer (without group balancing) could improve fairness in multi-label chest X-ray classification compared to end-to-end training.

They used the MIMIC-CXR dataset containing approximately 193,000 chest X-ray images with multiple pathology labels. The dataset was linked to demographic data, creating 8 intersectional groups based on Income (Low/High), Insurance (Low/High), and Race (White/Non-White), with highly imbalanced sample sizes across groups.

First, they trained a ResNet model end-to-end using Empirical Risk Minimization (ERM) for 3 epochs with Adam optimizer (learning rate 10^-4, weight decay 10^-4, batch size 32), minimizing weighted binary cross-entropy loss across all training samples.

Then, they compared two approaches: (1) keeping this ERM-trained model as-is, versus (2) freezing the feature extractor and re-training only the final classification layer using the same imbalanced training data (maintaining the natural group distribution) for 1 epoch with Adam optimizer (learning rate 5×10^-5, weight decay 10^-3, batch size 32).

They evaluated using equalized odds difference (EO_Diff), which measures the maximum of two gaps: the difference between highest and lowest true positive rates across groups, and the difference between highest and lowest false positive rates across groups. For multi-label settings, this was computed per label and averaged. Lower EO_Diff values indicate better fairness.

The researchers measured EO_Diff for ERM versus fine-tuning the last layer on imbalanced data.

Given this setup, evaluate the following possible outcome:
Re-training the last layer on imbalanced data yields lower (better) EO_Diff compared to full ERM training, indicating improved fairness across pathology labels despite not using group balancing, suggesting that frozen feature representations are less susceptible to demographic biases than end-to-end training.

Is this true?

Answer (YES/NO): YES